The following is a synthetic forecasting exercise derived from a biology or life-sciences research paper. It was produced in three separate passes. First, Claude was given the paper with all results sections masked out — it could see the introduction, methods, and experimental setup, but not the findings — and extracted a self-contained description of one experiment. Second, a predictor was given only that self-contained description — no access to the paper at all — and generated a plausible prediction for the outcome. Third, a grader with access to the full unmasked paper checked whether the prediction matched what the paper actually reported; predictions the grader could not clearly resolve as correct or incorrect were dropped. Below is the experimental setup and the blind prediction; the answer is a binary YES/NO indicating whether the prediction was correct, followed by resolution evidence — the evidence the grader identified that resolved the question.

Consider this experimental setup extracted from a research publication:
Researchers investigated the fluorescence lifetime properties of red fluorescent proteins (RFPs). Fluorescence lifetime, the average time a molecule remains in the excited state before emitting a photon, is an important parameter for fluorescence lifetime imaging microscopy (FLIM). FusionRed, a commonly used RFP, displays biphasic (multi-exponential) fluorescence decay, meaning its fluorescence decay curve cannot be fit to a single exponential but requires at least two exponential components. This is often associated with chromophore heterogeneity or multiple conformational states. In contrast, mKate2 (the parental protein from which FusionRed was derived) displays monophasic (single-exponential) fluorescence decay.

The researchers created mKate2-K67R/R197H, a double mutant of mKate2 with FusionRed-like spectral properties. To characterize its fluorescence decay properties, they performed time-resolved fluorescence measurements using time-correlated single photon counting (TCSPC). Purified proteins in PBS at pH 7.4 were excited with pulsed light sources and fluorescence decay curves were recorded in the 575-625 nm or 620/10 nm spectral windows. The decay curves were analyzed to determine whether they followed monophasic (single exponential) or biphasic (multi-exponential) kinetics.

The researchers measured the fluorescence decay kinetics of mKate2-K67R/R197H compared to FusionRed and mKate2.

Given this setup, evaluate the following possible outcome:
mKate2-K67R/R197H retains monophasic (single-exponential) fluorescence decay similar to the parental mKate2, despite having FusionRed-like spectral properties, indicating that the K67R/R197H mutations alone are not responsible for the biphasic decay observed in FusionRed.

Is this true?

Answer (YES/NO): YES